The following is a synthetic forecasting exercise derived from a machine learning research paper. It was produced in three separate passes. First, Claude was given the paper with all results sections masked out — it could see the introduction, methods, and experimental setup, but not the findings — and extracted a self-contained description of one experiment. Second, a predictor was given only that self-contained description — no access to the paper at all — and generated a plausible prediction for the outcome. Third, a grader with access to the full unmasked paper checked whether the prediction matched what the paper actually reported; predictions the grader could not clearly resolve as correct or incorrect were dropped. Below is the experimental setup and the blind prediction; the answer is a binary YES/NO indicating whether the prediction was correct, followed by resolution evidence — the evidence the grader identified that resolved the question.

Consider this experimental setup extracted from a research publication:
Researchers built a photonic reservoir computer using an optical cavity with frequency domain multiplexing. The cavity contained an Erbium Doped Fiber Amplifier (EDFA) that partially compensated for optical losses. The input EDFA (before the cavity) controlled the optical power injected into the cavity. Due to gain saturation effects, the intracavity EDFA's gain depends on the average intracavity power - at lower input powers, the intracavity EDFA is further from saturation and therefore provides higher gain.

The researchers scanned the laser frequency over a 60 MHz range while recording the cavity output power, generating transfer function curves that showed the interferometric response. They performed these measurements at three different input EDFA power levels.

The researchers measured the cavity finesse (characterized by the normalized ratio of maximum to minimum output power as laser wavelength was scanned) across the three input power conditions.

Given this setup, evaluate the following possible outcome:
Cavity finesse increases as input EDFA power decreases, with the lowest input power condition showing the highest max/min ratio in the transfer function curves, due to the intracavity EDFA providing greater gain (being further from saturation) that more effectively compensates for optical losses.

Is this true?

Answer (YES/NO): YES